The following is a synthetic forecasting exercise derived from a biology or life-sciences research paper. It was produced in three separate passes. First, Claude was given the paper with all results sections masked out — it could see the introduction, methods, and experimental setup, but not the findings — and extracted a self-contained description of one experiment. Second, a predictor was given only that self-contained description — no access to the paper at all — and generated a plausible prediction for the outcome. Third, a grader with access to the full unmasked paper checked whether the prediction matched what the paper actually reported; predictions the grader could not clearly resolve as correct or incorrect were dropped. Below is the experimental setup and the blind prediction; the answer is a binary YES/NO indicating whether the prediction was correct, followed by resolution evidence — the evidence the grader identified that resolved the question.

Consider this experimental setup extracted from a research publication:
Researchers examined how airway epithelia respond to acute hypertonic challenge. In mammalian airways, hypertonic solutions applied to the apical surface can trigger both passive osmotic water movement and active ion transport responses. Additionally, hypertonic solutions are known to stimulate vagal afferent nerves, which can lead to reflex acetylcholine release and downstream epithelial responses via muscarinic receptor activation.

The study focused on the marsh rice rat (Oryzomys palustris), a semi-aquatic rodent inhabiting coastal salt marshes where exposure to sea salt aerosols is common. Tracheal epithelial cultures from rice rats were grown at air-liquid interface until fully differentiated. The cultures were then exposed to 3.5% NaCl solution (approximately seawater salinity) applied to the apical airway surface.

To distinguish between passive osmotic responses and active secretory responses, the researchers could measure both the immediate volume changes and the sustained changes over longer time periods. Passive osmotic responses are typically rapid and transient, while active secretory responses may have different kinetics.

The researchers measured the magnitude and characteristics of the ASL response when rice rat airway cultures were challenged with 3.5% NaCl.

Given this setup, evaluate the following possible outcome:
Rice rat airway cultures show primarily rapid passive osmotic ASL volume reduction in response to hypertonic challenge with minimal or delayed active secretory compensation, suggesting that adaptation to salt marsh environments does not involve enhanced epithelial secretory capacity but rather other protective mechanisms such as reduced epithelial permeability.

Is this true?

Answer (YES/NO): NO